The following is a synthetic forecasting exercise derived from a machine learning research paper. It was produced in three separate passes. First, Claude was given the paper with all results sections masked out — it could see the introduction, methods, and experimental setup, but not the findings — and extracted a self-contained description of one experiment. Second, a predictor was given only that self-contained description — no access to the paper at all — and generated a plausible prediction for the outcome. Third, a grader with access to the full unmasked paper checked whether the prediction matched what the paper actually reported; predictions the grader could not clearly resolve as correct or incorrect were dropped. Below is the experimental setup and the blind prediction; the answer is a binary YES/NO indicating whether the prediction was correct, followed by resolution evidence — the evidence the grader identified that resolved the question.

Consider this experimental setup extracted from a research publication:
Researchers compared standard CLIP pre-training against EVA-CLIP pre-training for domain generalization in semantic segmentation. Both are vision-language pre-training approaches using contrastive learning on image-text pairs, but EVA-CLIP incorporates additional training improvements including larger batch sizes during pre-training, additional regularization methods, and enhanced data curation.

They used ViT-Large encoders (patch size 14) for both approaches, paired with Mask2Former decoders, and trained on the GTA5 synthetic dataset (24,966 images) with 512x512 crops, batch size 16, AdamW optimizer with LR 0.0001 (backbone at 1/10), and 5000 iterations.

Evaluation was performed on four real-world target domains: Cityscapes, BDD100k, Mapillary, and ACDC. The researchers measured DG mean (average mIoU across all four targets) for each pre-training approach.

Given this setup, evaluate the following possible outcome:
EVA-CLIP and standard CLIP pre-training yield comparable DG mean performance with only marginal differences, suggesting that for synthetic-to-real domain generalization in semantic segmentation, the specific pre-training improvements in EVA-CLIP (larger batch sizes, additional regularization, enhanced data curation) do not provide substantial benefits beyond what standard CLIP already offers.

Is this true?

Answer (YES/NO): NO